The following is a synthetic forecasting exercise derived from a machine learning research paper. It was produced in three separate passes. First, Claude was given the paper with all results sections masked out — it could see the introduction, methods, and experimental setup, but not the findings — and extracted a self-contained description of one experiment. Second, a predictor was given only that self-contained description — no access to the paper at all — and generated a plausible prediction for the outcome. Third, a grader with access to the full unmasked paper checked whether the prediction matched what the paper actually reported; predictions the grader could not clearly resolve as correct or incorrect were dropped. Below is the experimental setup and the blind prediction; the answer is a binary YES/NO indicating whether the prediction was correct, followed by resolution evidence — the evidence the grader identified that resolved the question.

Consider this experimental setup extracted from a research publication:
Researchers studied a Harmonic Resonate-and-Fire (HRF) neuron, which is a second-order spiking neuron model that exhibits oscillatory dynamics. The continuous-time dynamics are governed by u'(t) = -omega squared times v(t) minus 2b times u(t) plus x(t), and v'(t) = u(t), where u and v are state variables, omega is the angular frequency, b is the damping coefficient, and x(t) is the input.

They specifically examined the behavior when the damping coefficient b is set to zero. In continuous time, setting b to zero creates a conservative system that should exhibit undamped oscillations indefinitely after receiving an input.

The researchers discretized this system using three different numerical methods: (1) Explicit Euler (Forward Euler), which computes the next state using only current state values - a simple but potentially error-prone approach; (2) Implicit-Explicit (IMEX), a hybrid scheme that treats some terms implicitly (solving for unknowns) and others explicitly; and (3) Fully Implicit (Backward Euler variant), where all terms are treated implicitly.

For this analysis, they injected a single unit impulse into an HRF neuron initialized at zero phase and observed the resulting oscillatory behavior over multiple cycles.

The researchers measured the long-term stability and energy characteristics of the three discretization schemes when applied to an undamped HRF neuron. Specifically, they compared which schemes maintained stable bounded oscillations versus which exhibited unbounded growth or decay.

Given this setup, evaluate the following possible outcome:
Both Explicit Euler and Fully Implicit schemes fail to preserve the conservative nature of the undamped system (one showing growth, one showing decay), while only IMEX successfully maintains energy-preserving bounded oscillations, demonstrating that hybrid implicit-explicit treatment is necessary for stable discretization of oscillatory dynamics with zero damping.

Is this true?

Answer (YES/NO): YES